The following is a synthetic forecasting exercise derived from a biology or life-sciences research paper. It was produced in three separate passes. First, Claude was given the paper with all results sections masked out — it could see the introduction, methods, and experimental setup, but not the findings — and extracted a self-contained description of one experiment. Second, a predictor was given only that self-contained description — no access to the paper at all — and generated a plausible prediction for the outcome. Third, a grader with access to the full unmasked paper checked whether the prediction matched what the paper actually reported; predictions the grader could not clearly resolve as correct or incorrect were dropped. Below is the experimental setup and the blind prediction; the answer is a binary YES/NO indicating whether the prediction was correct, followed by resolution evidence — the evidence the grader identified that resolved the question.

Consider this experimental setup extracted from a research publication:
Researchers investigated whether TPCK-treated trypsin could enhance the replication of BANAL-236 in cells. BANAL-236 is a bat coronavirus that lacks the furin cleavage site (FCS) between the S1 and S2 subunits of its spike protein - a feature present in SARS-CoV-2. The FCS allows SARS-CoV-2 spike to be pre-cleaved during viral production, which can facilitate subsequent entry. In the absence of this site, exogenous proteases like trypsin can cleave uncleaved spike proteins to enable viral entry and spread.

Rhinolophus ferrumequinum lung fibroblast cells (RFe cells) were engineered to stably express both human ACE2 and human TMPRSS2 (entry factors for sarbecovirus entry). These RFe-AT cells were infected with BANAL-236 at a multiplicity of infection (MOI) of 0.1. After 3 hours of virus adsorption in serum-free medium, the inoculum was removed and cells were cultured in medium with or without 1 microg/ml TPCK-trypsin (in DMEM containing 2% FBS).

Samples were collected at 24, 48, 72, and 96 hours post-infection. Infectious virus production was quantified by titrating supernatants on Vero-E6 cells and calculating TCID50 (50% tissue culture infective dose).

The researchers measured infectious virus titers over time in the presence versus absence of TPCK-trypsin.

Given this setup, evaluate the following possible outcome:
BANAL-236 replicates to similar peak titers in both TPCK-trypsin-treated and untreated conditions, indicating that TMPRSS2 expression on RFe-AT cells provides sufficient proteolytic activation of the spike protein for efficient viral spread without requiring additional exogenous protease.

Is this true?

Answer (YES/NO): NO